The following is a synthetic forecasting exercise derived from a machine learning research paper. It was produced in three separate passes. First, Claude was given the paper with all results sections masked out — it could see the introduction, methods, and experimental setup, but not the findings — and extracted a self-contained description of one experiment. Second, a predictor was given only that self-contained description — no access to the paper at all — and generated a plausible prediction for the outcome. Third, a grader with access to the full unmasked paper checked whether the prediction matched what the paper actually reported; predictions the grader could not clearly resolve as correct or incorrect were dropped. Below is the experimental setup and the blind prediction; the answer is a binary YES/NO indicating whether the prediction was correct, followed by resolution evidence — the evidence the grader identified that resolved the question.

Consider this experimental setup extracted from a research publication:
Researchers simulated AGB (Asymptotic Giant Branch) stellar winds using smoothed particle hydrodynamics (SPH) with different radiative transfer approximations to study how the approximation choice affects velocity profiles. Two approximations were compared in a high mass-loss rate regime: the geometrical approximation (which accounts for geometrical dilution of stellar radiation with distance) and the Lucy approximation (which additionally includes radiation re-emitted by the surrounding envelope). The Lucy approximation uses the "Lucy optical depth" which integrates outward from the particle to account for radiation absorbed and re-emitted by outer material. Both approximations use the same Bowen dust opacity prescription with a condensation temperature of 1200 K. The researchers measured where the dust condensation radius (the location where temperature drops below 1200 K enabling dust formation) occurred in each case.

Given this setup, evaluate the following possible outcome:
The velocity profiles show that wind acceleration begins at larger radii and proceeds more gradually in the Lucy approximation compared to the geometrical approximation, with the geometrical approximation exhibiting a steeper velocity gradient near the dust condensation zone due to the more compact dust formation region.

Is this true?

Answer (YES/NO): NO